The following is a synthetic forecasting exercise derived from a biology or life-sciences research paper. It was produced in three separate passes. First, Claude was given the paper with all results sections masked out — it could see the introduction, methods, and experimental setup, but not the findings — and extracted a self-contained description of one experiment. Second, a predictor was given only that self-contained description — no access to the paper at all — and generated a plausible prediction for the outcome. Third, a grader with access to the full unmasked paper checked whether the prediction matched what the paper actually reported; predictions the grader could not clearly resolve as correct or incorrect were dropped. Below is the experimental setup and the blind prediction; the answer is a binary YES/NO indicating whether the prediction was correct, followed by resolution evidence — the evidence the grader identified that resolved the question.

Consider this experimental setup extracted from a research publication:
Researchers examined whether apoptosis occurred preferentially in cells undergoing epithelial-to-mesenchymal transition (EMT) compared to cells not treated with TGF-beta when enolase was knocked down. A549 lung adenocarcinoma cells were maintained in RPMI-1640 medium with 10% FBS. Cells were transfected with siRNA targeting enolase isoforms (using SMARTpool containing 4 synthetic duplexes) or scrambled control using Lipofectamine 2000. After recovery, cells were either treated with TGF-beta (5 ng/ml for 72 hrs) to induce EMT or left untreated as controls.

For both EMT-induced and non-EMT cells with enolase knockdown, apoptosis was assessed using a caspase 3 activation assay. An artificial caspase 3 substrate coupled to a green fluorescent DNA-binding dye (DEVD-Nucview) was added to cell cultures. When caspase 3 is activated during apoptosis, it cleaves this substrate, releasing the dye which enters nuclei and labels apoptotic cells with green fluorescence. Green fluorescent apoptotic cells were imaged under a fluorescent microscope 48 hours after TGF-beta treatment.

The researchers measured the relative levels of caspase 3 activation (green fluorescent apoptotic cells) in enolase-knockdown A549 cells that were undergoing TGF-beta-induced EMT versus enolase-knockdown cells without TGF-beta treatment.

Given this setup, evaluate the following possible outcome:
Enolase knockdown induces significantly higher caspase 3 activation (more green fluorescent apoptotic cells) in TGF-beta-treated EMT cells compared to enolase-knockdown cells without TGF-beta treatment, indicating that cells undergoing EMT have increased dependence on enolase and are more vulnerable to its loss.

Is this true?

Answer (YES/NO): YES